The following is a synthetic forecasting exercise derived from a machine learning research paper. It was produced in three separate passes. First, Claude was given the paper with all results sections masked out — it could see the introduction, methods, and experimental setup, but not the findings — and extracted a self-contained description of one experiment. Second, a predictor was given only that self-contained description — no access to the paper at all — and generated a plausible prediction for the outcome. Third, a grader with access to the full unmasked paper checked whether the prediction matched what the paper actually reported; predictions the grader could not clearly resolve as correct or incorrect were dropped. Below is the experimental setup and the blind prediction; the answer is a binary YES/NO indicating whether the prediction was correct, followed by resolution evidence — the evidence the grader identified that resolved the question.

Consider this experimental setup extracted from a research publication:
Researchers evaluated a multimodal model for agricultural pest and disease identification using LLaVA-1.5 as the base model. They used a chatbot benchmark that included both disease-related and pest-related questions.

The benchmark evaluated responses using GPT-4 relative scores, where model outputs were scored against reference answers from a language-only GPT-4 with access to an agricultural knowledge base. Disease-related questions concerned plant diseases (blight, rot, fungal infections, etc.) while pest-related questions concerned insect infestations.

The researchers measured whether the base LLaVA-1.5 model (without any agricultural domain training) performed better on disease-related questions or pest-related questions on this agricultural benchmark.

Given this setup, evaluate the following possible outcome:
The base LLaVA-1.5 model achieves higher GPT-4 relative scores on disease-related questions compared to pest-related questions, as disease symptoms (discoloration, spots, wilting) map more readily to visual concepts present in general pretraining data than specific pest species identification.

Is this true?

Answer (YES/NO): YES